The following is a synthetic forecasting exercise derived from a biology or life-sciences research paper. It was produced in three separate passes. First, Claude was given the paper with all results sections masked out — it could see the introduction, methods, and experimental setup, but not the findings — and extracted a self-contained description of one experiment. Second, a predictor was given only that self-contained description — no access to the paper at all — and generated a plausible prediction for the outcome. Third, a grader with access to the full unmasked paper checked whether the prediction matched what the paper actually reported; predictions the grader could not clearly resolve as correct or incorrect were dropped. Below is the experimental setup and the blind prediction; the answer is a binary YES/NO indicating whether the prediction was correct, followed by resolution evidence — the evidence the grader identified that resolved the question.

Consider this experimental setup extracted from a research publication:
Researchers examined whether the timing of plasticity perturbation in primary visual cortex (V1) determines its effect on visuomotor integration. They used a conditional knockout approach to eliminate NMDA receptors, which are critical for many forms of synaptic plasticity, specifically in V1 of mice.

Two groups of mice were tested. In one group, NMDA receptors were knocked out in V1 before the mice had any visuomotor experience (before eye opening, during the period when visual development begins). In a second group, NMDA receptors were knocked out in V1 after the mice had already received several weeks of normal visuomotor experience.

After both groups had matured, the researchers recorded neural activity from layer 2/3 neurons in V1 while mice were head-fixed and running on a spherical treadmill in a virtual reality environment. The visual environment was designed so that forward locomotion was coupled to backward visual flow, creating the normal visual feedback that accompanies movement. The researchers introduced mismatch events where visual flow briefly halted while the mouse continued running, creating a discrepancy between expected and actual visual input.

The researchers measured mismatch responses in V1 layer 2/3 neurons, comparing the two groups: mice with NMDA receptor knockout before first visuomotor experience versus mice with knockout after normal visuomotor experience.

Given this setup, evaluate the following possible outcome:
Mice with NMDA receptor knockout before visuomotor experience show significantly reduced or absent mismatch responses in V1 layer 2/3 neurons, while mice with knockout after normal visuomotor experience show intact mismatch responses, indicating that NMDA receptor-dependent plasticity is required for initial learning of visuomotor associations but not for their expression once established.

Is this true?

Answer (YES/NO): YES